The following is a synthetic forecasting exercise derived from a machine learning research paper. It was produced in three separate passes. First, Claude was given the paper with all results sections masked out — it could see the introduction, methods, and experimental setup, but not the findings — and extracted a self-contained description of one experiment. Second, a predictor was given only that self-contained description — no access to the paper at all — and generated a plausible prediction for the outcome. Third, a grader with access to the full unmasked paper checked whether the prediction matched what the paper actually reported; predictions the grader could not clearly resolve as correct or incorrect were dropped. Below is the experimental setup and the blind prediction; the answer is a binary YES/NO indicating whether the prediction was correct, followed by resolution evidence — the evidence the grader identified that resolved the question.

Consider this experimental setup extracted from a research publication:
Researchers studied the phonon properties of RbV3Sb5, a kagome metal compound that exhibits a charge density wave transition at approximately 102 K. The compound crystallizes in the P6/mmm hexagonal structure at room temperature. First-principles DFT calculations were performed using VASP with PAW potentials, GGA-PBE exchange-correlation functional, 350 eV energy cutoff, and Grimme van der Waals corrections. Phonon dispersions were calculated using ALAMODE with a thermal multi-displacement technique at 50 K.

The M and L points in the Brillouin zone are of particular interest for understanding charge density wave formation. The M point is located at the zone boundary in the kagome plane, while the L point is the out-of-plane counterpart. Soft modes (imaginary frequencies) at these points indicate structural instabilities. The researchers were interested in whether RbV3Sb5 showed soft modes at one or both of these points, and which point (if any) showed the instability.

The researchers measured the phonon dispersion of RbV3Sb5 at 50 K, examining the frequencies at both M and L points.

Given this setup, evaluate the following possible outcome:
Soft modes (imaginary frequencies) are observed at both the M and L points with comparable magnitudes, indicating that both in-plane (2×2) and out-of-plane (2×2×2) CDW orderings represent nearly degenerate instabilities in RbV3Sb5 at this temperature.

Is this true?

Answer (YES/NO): NO